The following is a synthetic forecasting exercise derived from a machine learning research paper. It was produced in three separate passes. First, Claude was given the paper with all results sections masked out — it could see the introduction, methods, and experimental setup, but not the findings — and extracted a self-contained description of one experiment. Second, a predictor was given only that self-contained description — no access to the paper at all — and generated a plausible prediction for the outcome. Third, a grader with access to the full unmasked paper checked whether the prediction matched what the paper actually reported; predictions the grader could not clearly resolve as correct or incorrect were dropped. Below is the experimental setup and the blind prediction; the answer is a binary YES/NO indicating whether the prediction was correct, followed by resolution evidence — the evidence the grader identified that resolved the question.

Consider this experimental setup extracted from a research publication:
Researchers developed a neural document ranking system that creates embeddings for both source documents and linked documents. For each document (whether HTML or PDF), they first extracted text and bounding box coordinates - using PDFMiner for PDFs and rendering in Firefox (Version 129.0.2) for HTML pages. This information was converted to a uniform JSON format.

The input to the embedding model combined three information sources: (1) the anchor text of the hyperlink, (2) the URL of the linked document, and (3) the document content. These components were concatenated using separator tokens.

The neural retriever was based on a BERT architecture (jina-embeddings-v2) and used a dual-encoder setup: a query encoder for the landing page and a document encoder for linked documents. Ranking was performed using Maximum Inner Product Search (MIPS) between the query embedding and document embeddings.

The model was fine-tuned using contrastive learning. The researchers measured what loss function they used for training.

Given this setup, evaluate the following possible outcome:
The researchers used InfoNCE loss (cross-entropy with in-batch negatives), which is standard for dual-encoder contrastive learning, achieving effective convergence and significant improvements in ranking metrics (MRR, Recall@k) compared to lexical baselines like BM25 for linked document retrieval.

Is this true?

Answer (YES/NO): NO